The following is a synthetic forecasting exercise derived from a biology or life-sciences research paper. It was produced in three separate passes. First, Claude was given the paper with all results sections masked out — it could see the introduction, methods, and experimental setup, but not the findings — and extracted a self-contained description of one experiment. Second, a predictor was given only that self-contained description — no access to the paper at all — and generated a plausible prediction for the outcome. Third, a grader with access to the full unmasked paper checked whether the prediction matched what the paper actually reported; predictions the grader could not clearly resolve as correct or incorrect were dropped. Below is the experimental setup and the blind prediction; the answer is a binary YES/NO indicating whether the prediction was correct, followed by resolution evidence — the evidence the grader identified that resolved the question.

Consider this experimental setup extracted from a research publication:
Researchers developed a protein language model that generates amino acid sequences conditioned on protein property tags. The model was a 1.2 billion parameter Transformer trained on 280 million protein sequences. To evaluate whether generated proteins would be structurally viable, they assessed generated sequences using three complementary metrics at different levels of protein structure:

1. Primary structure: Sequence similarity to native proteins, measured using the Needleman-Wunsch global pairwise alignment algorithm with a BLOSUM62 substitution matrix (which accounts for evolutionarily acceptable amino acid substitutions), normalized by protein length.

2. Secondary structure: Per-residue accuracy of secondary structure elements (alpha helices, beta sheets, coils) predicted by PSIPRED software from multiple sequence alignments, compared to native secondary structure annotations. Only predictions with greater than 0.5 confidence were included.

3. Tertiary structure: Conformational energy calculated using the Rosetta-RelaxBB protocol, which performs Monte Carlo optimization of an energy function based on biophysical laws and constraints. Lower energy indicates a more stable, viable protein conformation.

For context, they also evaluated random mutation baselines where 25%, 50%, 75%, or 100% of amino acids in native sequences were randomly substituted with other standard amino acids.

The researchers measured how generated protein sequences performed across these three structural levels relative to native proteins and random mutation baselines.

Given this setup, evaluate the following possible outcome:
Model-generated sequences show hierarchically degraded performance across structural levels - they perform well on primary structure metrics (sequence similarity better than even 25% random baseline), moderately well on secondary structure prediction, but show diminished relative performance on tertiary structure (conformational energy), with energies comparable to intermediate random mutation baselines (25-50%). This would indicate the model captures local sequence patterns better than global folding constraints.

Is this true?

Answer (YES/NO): NO